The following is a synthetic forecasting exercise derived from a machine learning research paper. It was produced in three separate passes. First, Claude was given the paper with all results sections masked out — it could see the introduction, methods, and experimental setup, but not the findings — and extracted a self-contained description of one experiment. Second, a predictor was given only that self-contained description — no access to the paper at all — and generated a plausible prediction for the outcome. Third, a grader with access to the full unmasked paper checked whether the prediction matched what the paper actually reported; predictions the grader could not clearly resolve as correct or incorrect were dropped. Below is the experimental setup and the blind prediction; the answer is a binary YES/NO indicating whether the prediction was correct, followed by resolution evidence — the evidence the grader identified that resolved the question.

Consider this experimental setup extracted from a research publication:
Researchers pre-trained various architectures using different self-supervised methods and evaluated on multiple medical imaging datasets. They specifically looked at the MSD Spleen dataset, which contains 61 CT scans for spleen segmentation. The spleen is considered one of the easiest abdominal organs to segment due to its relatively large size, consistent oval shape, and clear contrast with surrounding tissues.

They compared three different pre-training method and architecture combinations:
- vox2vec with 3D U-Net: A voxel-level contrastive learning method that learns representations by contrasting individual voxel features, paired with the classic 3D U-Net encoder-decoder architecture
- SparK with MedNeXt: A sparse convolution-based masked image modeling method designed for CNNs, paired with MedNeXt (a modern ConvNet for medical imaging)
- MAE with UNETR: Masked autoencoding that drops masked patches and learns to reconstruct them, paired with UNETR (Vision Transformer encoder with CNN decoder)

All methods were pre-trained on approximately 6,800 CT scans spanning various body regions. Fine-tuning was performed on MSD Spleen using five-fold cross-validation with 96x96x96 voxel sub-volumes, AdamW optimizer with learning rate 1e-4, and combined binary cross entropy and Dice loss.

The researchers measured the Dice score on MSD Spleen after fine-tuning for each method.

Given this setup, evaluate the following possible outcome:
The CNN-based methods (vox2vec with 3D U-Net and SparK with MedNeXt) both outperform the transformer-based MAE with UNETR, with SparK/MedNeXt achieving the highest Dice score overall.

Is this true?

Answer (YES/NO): YES